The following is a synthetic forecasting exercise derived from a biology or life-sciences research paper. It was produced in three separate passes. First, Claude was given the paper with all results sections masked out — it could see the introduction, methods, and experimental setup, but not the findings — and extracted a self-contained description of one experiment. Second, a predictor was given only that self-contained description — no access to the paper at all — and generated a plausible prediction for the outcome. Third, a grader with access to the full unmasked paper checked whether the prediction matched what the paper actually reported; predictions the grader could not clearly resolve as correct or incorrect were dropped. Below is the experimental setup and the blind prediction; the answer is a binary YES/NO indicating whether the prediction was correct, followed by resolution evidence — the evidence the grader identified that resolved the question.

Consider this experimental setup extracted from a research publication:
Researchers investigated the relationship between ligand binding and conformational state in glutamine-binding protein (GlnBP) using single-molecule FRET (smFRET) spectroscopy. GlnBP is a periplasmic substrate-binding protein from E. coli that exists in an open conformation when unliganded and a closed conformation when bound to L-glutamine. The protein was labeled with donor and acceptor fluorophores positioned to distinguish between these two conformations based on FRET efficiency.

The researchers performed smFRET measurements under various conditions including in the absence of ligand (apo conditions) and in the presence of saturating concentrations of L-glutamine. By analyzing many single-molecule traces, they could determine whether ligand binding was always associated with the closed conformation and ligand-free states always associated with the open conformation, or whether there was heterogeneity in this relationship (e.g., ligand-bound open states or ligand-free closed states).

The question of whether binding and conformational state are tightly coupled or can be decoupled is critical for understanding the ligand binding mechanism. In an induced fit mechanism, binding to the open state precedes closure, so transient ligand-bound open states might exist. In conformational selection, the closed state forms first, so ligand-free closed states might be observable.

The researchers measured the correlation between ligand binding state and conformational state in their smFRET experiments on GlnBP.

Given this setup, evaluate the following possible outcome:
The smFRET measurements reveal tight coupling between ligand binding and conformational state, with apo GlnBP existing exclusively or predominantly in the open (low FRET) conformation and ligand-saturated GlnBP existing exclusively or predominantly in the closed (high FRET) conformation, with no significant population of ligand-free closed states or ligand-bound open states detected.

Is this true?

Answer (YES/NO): YES